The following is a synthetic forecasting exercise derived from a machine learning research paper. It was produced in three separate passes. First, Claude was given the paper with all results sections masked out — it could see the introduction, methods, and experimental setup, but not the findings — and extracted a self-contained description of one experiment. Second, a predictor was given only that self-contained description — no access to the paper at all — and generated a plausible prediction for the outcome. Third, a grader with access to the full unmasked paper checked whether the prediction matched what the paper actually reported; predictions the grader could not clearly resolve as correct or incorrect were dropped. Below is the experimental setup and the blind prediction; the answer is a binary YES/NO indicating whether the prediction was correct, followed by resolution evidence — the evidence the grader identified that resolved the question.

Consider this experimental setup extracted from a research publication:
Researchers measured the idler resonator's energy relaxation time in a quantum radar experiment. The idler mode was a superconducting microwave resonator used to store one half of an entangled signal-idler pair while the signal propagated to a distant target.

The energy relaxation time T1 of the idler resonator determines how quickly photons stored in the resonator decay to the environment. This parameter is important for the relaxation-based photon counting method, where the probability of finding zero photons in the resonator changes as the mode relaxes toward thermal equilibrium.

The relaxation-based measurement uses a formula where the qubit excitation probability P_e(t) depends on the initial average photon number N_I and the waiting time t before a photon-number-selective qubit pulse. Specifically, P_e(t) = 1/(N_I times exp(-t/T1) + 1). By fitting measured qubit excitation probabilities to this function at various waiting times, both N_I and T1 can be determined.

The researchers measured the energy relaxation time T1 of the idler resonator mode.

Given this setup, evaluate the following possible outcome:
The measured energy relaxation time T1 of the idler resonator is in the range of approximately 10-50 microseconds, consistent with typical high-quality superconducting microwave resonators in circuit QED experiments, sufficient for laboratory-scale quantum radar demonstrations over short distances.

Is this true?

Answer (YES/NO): NO